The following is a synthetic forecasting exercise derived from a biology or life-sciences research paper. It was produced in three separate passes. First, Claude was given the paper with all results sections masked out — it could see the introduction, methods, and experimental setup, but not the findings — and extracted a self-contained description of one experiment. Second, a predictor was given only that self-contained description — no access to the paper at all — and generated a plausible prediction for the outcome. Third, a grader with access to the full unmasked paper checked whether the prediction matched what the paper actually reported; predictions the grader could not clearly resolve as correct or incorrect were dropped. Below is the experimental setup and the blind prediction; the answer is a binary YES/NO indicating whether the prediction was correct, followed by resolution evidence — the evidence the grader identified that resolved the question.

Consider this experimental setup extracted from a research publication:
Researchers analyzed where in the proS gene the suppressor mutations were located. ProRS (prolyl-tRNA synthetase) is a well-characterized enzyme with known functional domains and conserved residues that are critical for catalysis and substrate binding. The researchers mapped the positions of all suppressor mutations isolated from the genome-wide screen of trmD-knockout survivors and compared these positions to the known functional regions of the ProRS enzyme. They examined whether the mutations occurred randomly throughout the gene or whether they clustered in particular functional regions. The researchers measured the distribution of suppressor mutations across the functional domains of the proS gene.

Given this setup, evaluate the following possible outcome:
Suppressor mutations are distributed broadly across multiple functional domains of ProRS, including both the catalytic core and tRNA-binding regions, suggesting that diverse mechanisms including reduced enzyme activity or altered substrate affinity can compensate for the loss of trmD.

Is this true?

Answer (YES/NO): NO